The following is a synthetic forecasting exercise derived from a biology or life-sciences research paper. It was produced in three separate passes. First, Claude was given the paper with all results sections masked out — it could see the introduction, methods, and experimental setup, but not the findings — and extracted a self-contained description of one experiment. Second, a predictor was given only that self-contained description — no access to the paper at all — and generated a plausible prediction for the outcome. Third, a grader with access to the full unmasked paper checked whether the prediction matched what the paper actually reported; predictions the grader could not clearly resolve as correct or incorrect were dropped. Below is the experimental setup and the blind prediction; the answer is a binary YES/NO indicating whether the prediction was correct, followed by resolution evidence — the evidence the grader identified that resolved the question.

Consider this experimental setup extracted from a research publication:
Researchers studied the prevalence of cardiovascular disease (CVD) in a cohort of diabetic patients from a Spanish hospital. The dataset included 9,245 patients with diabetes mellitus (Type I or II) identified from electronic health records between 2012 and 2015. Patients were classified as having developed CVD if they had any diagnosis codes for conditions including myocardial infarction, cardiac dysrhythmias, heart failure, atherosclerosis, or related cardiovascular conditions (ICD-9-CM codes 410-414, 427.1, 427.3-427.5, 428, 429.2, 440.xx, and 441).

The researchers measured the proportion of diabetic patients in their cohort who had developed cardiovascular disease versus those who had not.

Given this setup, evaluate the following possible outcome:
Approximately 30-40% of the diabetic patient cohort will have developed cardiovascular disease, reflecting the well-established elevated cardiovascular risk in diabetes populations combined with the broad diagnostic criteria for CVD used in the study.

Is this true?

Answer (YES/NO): YES